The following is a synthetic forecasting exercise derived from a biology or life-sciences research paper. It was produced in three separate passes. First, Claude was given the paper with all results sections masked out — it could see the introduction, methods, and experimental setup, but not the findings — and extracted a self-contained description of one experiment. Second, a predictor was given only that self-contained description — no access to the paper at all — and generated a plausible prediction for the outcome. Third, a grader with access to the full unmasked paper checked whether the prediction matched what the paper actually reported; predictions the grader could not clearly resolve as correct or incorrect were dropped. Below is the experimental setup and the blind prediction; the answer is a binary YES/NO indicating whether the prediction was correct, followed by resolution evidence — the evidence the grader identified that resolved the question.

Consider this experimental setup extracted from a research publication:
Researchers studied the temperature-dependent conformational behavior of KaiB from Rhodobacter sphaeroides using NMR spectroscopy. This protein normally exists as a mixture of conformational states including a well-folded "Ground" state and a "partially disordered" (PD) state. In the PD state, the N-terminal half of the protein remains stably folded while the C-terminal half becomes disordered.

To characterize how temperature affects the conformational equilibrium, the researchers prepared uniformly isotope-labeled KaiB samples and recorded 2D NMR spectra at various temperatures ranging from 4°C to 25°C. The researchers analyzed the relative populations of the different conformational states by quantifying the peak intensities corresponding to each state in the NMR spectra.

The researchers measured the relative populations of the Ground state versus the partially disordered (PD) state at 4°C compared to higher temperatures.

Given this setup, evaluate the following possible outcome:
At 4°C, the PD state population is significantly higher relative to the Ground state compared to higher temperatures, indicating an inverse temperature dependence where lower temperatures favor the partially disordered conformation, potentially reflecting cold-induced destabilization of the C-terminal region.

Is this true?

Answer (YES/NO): YES